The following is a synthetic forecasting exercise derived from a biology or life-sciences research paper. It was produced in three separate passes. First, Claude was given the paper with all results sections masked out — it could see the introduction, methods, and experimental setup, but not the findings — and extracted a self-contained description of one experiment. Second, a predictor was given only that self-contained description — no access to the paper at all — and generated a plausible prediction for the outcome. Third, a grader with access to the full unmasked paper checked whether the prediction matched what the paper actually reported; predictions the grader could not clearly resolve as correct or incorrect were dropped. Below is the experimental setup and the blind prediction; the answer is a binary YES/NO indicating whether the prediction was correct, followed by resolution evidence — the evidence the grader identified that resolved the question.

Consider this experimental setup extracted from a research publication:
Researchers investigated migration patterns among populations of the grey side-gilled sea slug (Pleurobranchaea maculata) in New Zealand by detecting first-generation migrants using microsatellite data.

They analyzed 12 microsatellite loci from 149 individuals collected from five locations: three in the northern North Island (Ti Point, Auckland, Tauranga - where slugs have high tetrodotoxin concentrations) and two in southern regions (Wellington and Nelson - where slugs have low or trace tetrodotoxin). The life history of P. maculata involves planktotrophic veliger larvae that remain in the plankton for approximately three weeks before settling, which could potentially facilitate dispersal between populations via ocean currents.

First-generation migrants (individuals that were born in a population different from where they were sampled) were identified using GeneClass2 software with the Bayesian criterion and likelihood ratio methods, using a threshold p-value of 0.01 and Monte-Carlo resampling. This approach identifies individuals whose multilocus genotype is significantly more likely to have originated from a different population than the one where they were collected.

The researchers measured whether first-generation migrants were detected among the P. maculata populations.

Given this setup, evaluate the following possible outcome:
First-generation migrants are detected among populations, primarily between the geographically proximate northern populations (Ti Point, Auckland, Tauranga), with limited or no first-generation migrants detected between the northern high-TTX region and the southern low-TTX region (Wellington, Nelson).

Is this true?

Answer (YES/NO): NO